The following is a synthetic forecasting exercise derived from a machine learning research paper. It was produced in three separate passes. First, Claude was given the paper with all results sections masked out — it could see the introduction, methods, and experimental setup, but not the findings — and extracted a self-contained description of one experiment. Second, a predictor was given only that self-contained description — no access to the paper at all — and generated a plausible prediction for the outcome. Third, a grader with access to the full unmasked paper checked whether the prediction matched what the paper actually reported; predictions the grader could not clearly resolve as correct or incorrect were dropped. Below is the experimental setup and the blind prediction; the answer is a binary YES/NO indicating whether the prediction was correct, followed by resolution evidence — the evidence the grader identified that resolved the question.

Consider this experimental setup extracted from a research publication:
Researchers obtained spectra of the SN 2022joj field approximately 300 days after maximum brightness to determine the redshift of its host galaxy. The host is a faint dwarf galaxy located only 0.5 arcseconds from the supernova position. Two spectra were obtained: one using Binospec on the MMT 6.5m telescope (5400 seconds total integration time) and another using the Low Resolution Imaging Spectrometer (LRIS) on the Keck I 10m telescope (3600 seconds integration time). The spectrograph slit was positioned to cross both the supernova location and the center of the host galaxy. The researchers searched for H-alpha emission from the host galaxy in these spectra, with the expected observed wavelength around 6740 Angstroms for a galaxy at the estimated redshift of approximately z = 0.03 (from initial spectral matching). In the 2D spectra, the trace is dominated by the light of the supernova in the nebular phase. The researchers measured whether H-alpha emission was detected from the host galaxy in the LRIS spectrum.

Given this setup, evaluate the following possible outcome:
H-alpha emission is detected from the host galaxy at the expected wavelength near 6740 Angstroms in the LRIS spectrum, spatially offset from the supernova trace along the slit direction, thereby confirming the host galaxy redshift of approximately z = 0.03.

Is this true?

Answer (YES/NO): YES